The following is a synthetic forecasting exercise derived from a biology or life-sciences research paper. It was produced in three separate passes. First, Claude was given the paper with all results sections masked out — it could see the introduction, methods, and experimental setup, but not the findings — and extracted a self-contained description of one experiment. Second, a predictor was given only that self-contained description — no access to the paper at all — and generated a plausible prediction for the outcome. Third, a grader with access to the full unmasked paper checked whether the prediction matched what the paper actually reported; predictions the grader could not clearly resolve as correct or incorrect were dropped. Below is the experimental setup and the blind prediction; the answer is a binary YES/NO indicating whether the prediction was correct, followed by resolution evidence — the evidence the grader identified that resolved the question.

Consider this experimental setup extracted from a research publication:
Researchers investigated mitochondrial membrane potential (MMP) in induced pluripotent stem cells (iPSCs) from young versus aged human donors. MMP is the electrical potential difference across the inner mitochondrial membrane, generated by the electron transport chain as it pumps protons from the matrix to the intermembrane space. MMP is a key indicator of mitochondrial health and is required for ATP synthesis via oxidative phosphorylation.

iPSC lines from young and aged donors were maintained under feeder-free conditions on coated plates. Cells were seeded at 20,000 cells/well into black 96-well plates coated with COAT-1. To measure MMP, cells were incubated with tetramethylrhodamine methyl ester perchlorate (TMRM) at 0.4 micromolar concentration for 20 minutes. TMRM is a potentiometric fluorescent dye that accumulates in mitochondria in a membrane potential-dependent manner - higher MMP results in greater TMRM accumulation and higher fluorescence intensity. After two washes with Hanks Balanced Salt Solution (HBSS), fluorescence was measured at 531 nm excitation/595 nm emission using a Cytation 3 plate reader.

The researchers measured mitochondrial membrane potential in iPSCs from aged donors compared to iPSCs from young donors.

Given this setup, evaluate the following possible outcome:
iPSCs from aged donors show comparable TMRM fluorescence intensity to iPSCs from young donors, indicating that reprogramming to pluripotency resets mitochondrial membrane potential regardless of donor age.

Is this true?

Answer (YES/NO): NO